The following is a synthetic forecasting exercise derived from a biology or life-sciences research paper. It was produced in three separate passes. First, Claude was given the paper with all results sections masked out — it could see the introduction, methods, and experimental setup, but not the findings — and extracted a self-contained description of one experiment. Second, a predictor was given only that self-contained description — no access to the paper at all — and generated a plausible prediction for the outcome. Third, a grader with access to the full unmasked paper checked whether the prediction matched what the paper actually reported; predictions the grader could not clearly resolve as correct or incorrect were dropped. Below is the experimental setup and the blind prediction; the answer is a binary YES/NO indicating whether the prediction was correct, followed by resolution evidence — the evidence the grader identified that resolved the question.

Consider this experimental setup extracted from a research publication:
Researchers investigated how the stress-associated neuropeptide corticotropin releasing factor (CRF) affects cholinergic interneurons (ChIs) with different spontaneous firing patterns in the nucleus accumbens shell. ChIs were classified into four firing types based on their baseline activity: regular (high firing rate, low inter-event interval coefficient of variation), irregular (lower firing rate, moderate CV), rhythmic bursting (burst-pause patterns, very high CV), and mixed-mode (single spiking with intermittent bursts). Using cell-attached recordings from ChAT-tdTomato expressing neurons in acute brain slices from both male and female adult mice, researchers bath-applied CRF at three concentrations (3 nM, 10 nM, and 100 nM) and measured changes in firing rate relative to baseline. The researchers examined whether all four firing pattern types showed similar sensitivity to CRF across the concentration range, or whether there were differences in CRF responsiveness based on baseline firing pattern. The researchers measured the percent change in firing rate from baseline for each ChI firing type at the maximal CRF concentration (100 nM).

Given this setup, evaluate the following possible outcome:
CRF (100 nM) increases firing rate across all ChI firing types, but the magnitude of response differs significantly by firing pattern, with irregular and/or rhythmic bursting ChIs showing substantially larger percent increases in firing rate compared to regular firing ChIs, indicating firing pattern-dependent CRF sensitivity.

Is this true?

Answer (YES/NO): NO